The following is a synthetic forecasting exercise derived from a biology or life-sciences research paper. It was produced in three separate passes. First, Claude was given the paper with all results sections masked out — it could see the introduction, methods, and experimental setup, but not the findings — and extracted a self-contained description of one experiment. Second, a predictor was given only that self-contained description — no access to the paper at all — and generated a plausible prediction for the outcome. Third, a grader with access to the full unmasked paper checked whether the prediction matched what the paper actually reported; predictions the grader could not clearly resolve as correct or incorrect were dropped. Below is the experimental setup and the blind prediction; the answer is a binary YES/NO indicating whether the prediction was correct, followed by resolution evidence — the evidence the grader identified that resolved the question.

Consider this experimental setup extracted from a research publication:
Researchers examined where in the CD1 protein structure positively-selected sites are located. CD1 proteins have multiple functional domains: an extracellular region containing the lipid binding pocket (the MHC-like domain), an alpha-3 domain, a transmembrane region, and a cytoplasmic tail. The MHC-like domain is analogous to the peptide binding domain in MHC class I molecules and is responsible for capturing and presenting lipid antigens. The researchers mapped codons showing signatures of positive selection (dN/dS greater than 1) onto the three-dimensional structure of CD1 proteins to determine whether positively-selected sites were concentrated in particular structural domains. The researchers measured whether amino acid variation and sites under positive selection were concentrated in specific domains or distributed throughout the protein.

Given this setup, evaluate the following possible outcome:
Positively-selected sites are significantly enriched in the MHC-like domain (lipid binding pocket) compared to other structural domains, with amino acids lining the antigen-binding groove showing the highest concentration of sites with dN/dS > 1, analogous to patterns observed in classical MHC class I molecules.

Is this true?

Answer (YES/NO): YES